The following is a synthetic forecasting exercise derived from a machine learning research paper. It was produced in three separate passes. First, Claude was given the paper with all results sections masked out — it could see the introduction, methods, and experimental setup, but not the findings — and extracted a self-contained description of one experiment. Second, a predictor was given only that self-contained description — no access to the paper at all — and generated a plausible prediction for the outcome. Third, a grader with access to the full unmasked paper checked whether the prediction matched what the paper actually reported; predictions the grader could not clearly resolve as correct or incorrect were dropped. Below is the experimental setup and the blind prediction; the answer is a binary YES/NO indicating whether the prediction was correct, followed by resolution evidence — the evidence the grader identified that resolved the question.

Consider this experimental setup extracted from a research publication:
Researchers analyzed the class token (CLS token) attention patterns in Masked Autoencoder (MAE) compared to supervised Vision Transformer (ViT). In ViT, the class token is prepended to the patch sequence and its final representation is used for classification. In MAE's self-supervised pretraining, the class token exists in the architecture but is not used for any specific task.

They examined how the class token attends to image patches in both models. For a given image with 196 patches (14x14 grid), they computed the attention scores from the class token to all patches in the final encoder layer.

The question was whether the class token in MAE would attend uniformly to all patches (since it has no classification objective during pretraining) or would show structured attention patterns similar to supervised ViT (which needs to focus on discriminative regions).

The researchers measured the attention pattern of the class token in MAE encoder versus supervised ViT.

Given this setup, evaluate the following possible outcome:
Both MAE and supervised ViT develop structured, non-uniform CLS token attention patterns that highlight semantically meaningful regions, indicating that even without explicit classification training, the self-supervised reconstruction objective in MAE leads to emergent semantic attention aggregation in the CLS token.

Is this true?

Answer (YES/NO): NO